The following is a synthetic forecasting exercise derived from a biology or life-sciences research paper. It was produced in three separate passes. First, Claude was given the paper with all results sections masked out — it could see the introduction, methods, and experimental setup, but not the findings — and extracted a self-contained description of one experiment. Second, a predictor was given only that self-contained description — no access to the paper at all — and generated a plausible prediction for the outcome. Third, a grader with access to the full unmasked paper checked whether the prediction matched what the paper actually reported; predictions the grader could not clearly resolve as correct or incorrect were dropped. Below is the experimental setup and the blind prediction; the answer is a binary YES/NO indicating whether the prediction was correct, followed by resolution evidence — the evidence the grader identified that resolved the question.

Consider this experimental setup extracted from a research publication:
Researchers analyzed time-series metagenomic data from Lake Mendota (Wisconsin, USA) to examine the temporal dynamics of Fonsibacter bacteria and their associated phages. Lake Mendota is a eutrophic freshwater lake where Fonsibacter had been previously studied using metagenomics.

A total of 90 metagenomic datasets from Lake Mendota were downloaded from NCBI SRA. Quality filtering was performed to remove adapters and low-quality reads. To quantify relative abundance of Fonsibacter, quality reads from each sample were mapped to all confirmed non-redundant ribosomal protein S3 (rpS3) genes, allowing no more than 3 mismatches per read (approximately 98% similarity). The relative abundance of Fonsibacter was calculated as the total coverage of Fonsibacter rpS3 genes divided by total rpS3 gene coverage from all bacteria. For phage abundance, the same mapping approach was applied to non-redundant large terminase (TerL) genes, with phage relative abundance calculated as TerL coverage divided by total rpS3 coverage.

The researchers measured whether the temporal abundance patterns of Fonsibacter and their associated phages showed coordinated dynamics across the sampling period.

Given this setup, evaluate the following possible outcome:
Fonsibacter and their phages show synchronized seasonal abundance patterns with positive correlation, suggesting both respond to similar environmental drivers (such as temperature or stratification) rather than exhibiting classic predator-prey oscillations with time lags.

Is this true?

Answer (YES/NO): NO